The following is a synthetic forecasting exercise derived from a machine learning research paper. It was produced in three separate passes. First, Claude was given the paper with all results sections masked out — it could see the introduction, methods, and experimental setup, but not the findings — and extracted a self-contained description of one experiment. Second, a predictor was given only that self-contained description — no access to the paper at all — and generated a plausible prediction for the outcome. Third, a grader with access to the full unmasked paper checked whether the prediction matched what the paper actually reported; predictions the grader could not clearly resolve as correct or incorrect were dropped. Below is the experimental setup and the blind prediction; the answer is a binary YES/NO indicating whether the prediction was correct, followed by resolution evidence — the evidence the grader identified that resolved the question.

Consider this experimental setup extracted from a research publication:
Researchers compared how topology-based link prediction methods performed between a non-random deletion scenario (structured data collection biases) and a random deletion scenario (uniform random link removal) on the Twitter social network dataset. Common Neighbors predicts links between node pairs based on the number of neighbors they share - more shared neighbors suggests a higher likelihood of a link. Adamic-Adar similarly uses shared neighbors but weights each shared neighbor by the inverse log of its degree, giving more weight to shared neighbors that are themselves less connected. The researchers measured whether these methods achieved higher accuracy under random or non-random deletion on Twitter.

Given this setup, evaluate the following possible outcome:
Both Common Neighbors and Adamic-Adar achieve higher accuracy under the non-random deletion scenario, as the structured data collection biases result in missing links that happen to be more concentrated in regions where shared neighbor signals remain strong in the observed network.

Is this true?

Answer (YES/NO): YES